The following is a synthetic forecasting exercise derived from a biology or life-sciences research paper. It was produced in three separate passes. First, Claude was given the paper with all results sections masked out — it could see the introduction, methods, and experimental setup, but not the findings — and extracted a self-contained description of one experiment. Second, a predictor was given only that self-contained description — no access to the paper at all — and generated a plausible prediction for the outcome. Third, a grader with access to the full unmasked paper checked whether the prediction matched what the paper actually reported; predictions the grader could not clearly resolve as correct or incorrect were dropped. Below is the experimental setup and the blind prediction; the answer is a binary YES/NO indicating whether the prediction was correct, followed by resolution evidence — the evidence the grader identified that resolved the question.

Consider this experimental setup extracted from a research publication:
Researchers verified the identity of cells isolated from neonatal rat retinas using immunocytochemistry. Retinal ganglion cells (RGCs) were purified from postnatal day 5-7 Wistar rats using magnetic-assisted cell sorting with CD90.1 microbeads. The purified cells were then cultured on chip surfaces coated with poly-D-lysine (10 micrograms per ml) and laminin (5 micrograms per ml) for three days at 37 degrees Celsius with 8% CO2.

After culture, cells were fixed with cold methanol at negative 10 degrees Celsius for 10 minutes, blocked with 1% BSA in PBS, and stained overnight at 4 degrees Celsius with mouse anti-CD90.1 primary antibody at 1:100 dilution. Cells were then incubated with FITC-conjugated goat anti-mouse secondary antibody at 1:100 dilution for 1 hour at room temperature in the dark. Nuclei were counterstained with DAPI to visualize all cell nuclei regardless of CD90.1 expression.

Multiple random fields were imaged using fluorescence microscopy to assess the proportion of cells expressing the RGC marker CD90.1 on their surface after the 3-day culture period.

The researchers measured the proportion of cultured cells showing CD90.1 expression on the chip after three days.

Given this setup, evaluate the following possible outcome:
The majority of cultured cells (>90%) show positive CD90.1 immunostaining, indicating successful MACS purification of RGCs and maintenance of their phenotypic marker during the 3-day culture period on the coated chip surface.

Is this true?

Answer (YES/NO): NO